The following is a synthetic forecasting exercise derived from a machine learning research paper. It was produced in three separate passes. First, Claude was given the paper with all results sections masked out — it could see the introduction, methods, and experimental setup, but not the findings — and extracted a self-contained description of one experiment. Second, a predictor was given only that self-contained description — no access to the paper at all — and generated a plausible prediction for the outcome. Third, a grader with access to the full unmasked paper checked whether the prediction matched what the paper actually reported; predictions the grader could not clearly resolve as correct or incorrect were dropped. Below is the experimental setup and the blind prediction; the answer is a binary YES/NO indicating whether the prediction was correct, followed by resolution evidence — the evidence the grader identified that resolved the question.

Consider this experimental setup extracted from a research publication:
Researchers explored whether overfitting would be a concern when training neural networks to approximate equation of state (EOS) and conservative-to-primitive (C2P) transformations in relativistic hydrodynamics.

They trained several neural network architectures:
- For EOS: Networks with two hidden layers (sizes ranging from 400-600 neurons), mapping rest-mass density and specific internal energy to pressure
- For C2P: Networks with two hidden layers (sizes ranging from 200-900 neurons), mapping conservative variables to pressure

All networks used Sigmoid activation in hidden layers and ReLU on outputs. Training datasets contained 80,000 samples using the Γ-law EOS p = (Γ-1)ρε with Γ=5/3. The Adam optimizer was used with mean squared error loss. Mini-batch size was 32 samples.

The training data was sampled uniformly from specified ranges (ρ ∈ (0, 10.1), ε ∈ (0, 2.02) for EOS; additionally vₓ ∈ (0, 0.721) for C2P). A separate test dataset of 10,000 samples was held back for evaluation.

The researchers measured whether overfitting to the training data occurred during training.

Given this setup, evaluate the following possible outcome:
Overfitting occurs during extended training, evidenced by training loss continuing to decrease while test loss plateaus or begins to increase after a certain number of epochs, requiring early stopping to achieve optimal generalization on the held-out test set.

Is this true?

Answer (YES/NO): NO